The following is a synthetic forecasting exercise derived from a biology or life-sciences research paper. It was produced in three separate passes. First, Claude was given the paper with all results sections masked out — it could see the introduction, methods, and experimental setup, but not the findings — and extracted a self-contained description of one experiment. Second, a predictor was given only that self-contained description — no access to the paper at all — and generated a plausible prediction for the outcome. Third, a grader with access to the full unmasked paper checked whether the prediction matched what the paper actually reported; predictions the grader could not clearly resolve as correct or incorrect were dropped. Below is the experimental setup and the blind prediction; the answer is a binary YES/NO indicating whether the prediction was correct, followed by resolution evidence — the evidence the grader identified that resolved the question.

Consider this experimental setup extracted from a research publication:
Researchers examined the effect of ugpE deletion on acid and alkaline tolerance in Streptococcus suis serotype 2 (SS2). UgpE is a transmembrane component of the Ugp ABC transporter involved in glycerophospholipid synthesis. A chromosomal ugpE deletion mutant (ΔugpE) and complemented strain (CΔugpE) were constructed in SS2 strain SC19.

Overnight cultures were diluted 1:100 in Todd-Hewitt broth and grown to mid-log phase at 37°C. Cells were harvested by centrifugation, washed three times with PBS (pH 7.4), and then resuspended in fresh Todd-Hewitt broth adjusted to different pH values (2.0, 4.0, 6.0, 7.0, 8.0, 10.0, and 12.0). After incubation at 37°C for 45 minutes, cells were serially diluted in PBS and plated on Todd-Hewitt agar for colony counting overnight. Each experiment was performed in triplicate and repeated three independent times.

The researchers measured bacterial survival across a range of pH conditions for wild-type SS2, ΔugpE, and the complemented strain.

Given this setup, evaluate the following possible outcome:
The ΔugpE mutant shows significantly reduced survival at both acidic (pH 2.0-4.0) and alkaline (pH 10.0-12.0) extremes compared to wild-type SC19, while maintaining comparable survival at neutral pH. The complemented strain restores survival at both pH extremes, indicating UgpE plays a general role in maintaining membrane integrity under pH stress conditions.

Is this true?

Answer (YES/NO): NO